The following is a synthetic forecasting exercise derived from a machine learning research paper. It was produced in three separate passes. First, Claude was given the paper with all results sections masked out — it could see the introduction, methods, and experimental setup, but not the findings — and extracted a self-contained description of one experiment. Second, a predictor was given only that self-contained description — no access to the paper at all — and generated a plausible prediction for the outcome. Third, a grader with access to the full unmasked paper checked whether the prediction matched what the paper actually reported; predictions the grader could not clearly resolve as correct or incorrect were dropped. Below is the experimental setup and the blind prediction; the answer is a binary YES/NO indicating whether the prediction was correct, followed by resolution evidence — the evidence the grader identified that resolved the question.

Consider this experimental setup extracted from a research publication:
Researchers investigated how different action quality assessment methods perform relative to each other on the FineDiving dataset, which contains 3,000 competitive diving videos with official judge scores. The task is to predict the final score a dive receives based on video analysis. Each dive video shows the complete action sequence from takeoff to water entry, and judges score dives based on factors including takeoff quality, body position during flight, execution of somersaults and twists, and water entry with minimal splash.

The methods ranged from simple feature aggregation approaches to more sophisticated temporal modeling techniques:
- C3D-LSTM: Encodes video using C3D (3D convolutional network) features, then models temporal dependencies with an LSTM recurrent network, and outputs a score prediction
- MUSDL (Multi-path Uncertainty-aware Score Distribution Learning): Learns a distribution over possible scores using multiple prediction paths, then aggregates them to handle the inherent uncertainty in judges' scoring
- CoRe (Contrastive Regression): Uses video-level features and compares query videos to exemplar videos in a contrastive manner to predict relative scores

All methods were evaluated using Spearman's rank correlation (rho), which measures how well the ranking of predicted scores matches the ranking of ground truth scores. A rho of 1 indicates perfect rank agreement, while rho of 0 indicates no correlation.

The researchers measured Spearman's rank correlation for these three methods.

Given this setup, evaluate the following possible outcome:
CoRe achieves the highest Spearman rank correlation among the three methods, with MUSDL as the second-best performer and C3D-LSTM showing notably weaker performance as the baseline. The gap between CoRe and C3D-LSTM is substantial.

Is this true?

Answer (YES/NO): YES